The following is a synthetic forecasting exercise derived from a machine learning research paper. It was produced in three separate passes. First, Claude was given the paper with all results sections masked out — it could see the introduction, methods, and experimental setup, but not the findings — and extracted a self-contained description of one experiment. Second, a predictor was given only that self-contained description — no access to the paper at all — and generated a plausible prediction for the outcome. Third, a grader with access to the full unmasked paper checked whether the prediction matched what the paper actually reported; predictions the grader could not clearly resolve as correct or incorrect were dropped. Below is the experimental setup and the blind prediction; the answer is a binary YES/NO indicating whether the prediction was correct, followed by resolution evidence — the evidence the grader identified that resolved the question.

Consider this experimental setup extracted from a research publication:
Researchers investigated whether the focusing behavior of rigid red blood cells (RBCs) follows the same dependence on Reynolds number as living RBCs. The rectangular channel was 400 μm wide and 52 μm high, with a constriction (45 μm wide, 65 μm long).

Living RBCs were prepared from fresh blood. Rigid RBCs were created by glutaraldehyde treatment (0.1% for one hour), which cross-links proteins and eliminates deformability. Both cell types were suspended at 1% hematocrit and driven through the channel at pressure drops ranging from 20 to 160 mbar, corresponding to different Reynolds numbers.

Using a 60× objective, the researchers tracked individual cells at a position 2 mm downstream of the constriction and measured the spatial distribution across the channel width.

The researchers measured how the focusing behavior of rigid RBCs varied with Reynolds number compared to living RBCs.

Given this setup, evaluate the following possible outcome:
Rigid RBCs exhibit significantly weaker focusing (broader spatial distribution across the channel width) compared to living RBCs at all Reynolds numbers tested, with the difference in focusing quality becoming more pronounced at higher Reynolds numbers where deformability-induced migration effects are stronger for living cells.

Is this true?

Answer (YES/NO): NO